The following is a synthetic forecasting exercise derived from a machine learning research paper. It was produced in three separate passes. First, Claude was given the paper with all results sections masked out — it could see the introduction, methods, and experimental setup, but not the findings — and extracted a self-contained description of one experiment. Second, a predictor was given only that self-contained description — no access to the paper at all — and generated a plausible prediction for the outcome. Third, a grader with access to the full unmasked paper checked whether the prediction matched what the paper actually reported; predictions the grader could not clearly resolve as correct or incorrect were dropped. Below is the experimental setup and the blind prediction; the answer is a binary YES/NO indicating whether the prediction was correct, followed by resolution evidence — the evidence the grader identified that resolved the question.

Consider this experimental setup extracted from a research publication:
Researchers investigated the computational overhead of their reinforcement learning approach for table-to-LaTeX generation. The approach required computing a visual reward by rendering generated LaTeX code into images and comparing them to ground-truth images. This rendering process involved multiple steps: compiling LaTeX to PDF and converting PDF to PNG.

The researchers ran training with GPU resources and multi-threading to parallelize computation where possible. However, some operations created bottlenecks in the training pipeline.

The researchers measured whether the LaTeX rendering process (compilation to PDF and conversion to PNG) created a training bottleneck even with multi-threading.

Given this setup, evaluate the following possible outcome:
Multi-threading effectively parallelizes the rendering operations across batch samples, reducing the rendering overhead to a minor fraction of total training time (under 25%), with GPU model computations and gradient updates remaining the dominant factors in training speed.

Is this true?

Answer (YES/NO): NO